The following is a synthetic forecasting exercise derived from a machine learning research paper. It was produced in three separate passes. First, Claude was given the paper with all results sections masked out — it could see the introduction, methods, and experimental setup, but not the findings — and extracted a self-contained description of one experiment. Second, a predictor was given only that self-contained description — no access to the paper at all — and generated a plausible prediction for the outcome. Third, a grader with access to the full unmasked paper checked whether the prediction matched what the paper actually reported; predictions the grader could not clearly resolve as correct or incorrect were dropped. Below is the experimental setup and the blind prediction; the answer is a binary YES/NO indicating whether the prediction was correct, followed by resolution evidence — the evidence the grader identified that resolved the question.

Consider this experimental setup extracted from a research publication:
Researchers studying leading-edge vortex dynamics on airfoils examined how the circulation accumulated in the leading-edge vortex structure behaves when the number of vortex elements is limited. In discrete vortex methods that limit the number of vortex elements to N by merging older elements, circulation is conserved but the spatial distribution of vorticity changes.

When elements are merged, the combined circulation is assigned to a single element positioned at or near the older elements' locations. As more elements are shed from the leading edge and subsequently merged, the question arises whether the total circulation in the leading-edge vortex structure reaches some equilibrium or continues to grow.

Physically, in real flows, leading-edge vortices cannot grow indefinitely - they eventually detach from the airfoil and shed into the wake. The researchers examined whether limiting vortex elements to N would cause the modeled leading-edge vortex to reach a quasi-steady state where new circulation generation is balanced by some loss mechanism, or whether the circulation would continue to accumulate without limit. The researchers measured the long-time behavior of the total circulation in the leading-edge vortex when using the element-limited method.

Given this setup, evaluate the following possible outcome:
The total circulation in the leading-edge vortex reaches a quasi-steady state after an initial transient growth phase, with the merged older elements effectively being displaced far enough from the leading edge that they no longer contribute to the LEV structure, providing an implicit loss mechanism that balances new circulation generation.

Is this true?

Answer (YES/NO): NO